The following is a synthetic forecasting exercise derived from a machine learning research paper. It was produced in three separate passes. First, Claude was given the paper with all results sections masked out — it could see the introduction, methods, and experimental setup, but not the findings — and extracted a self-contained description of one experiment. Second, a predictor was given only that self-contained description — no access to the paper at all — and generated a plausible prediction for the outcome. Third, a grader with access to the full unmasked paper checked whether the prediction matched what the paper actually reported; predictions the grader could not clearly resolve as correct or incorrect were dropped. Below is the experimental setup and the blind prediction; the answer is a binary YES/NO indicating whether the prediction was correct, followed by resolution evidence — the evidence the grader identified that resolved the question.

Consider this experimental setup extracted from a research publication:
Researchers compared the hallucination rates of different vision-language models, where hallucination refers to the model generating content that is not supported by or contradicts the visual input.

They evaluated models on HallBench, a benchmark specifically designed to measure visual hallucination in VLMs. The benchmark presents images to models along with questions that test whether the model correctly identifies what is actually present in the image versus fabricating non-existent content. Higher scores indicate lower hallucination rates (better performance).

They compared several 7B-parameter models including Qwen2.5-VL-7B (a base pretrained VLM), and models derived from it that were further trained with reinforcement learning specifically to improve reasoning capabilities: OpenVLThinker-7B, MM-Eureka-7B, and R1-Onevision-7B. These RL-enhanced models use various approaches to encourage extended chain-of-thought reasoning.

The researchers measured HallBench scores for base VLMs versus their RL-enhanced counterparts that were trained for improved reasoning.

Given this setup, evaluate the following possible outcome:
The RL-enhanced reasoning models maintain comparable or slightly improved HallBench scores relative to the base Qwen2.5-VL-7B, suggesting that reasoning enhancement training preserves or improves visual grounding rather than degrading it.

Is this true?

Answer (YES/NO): NO